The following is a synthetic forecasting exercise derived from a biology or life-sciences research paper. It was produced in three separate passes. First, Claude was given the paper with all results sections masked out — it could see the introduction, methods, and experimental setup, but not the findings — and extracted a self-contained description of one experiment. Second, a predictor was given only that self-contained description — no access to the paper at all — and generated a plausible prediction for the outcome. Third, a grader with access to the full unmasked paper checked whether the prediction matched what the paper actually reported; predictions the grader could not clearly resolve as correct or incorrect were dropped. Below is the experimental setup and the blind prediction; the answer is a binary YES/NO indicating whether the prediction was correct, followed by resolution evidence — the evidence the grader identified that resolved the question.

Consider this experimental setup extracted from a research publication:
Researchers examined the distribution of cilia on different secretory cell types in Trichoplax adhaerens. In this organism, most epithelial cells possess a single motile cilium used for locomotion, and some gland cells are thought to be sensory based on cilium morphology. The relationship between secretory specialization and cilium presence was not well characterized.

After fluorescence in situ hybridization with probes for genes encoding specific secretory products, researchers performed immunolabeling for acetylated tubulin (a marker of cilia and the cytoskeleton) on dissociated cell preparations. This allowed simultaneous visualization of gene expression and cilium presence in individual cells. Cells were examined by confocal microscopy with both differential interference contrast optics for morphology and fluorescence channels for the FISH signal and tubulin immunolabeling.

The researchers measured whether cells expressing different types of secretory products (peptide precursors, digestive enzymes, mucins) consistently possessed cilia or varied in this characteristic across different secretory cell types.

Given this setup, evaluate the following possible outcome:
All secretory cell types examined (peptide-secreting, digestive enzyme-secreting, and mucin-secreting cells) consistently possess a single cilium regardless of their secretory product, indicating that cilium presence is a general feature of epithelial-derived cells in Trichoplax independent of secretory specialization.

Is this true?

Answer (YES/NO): NO